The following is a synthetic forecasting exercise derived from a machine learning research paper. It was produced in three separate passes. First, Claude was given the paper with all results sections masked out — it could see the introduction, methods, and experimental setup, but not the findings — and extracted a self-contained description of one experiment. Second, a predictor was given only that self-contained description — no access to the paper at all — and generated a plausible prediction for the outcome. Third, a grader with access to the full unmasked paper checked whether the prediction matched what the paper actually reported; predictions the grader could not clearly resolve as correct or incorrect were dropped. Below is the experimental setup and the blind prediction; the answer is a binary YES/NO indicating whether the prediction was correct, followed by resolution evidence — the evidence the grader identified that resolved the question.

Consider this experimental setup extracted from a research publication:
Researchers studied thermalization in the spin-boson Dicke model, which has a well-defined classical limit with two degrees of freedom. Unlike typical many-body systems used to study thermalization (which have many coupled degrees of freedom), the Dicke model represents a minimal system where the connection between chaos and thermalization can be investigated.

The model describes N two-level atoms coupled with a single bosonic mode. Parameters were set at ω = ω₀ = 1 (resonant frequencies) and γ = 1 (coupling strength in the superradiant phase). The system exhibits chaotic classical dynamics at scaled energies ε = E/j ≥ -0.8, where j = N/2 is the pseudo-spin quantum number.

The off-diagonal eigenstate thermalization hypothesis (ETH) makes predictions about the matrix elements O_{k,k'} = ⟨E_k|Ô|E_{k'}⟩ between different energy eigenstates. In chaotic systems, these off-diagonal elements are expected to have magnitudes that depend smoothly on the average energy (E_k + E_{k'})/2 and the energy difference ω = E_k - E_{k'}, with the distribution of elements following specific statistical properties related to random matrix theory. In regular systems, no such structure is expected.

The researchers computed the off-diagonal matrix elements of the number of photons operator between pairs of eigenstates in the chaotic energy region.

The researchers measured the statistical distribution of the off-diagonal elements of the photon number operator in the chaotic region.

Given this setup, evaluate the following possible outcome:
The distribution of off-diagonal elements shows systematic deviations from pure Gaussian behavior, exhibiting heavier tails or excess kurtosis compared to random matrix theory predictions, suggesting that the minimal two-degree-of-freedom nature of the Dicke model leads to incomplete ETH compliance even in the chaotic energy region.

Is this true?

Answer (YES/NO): NO